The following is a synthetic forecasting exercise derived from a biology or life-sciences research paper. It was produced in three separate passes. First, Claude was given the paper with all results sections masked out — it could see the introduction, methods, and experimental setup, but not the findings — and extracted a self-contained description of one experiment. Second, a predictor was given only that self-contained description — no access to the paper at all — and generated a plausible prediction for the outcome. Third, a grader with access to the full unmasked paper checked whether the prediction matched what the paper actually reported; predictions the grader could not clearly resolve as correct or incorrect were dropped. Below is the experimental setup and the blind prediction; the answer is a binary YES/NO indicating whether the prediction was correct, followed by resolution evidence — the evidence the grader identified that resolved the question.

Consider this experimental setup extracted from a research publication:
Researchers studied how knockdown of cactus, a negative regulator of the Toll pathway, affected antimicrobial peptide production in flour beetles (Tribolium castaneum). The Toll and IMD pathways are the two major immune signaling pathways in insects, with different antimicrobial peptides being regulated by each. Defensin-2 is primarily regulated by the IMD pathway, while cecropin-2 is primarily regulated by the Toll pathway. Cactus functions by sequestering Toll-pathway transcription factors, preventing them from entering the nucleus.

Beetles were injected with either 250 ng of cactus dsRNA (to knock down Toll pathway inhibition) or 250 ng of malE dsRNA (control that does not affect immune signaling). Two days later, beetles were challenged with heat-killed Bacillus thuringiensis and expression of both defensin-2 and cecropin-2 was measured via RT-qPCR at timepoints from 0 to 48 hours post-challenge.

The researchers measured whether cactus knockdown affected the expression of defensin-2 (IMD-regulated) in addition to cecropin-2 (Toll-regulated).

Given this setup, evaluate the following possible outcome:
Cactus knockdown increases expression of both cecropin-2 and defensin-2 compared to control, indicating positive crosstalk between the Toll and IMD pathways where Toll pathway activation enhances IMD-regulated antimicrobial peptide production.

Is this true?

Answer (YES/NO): YES